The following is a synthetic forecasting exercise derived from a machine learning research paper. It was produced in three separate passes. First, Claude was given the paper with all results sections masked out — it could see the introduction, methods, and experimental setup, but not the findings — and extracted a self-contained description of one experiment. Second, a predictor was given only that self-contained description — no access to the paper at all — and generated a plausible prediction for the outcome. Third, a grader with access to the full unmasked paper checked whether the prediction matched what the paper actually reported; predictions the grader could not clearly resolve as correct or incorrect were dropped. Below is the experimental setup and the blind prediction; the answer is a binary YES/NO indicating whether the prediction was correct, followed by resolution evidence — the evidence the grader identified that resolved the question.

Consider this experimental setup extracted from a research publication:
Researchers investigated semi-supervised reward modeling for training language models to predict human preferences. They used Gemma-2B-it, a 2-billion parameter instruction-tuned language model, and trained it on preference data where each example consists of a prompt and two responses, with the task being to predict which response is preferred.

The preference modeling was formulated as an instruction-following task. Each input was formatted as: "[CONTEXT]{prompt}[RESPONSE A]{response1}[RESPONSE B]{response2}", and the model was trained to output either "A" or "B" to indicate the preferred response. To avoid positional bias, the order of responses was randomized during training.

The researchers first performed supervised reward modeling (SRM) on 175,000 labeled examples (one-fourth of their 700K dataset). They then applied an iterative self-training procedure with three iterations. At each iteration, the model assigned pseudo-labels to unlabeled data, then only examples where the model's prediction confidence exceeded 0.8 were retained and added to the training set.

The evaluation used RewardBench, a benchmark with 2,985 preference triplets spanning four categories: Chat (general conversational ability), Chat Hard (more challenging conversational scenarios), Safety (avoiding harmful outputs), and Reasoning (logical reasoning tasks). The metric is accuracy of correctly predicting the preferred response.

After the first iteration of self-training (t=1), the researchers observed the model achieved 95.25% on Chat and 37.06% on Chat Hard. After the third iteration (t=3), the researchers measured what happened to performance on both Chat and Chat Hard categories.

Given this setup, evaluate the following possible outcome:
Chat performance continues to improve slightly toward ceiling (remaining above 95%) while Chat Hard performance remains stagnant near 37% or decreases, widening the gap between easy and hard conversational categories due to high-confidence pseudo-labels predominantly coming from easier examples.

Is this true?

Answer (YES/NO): NO